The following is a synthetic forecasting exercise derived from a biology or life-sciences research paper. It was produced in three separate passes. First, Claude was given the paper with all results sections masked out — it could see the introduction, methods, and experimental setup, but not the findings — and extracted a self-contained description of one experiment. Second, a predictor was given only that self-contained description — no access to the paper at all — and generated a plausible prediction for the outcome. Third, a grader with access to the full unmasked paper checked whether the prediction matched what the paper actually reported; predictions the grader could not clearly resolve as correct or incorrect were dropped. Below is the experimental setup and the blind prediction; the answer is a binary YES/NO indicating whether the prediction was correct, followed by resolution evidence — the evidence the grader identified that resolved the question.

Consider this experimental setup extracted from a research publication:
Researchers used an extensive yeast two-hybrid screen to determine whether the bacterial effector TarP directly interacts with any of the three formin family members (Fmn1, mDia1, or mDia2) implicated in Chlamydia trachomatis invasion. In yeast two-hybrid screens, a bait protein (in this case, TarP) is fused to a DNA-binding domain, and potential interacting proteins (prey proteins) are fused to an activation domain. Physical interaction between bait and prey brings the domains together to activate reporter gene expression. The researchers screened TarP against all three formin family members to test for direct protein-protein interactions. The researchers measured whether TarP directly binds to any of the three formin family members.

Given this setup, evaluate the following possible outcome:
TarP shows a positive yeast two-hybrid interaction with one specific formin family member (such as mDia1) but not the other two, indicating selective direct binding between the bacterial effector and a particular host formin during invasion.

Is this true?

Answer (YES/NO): NO